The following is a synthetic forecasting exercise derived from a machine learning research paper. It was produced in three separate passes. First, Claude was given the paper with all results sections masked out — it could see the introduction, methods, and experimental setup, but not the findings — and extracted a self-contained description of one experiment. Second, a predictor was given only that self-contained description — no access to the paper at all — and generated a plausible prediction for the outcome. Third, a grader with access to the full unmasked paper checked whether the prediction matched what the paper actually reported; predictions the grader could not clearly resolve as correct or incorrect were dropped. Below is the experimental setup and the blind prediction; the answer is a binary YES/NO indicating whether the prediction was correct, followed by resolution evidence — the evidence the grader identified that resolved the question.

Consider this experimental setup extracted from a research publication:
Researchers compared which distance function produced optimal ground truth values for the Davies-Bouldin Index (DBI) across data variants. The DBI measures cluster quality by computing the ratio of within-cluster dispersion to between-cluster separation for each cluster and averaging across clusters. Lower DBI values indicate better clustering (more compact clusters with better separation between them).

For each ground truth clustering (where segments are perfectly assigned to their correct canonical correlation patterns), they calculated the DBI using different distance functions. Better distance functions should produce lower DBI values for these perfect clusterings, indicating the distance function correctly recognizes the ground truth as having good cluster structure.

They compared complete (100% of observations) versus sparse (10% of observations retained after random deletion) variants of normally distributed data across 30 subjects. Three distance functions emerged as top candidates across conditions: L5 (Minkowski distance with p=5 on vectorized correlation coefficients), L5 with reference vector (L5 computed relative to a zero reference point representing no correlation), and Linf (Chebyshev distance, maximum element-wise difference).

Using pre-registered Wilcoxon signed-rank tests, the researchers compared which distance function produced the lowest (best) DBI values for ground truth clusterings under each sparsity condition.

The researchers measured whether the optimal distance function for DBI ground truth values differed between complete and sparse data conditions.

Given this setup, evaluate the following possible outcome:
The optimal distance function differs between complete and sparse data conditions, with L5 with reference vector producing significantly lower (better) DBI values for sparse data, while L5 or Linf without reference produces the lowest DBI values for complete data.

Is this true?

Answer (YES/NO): NO